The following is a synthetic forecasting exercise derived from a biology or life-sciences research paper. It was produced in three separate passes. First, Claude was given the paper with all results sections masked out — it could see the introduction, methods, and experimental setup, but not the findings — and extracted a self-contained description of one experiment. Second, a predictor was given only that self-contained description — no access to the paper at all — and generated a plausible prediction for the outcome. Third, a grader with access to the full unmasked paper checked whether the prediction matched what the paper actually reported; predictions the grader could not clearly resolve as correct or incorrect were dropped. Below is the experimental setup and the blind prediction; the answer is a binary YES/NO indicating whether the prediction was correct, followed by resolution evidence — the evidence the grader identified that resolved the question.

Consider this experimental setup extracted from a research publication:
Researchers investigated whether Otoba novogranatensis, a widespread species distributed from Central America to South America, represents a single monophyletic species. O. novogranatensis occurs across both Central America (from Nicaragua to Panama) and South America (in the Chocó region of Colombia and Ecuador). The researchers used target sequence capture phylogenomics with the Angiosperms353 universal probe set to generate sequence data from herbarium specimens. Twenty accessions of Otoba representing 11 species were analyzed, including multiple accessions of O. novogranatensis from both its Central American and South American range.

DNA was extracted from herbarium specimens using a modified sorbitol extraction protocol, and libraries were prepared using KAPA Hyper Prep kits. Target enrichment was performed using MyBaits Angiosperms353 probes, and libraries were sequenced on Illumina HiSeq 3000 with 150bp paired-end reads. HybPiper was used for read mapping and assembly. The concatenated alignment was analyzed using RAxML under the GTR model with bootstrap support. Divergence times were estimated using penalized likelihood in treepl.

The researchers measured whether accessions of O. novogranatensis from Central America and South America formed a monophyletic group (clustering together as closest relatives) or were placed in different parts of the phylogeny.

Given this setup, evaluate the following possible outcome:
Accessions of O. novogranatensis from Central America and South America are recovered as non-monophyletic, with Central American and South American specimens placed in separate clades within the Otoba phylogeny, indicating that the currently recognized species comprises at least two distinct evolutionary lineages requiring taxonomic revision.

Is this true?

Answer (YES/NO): YES